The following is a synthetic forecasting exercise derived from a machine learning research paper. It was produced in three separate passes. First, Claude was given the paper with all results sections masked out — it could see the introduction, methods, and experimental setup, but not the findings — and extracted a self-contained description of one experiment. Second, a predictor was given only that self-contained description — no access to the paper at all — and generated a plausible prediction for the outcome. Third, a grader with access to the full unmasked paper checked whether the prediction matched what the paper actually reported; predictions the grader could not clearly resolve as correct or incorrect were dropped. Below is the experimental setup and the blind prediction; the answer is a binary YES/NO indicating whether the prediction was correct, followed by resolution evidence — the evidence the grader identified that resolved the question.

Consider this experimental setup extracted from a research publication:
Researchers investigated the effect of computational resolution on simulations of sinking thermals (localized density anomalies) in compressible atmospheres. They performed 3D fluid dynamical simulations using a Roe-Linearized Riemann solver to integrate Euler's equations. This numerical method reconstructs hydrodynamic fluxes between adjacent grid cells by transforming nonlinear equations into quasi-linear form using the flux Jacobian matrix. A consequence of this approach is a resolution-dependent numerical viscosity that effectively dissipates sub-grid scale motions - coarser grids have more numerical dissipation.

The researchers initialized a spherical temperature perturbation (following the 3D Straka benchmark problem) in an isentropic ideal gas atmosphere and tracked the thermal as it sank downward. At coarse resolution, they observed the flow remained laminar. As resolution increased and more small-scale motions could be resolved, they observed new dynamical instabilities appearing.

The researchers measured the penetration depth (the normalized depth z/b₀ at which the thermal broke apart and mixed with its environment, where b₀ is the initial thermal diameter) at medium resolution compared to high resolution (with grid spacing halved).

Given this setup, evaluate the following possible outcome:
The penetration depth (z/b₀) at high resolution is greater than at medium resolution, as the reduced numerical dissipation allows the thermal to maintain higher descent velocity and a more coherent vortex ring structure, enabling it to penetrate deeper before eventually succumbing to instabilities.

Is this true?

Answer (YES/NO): NO